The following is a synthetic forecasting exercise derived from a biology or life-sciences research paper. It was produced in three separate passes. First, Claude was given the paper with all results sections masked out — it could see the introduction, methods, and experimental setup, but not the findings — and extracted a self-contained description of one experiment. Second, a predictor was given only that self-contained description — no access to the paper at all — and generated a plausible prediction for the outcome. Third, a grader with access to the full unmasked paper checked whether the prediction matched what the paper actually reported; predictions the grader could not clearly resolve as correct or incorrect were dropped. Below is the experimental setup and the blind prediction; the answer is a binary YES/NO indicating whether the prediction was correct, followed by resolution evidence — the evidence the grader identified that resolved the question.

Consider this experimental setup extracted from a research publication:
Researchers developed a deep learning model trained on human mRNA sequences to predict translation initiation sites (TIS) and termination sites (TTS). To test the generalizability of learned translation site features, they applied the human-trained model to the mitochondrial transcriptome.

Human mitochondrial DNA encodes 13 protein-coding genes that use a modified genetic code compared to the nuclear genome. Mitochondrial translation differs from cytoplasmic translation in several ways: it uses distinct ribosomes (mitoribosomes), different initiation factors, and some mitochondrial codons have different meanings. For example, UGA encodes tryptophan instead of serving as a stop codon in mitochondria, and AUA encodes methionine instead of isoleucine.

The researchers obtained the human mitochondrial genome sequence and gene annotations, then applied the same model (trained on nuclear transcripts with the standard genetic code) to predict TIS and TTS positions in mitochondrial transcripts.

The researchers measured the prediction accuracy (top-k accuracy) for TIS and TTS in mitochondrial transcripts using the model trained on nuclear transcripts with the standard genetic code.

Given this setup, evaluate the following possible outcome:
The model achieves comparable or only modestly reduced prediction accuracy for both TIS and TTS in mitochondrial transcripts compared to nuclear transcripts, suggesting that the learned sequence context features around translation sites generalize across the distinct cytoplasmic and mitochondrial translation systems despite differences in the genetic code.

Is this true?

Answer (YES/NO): NO